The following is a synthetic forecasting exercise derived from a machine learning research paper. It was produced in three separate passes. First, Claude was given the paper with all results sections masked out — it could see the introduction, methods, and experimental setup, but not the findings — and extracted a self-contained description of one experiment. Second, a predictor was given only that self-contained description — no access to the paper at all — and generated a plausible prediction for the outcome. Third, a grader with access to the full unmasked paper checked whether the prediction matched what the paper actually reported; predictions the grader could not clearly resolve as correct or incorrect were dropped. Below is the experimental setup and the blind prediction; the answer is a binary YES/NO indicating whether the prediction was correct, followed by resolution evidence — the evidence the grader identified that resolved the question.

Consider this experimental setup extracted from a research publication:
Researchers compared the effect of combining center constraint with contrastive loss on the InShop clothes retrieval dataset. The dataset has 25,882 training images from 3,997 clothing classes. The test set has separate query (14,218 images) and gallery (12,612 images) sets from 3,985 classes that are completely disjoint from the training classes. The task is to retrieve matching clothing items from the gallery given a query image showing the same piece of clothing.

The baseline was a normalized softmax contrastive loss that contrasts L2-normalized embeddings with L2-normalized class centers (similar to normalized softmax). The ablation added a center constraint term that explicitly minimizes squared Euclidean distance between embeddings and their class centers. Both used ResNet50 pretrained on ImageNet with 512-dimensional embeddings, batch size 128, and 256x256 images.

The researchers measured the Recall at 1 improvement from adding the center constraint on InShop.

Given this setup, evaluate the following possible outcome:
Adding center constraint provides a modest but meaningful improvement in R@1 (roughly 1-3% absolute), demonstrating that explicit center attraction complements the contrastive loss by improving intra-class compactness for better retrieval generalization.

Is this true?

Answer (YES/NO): YES